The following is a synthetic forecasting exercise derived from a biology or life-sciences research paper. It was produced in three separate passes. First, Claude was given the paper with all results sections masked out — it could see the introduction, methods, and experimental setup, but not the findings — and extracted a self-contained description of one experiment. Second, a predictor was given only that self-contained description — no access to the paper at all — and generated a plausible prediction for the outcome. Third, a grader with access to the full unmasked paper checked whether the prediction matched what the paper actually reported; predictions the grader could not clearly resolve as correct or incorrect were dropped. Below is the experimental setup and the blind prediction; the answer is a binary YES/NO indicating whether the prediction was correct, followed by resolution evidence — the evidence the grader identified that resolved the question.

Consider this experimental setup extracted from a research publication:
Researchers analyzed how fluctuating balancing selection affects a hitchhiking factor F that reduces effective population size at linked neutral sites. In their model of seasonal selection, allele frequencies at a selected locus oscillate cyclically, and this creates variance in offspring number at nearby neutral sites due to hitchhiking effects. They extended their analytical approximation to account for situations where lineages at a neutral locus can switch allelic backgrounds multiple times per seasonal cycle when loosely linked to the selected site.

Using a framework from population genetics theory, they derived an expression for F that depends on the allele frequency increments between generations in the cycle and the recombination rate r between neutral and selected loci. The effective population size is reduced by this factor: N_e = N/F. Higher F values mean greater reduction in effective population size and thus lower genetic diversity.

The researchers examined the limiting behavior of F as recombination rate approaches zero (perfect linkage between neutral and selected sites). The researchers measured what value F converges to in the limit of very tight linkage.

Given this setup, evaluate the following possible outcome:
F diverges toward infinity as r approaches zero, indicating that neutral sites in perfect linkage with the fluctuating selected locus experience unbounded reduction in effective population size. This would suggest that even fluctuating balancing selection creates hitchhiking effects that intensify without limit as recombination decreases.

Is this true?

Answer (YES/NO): NO